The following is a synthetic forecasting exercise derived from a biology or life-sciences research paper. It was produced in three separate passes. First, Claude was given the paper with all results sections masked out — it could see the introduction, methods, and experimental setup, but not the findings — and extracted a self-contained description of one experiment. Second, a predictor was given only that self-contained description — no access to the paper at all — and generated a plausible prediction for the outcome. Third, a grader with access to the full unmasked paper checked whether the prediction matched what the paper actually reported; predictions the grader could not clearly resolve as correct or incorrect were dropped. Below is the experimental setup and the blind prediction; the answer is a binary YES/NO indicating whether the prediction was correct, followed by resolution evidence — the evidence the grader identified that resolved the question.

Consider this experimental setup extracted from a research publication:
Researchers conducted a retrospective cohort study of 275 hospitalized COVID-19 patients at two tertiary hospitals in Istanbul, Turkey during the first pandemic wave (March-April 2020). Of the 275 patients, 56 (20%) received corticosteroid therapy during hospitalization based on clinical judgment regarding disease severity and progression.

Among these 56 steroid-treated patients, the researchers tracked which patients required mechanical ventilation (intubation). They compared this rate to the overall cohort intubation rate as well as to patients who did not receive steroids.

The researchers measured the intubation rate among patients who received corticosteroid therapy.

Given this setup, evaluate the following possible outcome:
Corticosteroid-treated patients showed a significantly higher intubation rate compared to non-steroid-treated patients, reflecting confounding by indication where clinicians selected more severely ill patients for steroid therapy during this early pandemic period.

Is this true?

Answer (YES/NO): YES